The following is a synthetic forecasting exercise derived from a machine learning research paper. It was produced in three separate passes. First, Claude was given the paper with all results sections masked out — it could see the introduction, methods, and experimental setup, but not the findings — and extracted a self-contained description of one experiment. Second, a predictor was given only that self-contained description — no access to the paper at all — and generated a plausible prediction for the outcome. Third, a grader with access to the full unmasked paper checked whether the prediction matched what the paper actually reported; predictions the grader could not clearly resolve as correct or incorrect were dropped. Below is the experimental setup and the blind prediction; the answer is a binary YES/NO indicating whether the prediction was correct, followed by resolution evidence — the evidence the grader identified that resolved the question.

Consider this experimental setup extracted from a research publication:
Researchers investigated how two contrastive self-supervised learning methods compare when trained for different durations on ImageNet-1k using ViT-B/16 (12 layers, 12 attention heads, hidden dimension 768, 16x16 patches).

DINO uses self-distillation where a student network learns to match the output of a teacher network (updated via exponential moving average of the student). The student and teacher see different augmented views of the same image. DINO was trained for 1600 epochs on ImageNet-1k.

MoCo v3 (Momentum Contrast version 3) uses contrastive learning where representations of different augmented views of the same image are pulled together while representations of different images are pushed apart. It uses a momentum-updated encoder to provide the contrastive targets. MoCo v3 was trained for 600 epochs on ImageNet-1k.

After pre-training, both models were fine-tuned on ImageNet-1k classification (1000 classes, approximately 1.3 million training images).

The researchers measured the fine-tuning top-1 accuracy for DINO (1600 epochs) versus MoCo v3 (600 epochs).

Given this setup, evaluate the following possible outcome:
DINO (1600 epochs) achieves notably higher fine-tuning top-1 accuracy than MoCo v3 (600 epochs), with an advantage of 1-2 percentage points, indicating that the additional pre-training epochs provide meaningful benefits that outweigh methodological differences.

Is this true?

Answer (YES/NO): NO